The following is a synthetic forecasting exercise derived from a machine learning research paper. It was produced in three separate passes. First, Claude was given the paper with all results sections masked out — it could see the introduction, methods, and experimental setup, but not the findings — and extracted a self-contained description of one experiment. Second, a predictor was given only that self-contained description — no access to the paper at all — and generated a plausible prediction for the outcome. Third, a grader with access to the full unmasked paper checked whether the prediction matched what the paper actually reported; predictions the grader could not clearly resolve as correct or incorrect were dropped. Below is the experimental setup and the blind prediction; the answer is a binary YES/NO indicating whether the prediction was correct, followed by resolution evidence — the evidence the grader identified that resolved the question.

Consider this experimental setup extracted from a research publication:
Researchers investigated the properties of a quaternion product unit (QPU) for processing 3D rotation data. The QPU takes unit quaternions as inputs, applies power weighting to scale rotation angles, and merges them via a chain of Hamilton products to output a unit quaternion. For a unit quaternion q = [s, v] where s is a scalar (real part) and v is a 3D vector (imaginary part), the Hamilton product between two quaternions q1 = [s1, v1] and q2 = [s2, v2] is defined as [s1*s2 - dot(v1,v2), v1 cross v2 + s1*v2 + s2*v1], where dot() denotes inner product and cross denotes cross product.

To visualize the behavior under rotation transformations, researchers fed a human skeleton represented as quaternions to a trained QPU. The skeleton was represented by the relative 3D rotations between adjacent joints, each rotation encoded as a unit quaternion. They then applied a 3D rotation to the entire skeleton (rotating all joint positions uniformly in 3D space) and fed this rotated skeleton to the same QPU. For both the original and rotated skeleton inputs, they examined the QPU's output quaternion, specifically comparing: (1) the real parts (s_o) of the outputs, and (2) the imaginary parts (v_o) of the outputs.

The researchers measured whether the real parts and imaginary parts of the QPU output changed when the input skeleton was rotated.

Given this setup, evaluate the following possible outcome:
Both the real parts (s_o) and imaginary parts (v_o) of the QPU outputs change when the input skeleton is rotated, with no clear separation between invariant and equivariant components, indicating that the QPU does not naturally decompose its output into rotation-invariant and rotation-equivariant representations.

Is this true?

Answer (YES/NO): NO